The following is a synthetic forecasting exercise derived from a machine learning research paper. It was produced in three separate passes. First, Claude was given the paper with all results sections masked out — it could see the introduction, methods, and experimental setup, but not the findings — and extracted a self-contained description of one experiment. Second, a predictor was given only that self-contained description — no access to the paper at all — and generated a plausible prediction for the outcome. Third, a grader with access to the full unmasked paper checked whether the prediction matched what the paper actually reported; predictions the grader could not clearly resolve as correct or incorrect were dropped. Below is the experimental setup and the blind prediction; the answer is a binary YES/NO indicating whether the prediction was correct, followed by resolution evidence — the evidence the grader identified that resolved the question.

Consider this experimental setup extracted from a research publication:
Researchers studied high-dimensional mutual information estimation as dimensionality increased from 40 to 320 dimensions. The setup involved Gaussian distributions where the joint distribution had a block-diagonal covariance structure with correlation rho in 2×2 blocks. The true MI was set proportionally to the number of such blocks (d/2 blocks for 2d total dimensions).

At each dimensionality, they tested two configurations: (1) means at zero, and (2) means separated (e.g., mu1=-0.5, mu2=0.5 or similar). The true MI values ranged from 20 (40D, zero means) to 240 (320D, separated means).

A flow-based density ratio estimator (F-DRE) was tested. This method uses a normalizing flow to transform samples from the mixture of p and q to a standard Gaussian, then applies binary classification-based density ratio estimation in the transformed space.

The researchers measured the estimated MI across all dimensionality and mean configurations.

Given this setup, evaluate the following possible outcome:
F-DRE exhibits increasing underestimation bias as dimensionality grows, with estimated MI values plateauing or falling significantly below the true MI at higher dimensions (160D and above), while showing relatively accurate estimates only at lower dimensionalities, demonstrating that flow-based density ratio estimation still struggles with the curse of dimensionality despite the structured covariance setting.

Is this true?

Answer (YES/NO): NO